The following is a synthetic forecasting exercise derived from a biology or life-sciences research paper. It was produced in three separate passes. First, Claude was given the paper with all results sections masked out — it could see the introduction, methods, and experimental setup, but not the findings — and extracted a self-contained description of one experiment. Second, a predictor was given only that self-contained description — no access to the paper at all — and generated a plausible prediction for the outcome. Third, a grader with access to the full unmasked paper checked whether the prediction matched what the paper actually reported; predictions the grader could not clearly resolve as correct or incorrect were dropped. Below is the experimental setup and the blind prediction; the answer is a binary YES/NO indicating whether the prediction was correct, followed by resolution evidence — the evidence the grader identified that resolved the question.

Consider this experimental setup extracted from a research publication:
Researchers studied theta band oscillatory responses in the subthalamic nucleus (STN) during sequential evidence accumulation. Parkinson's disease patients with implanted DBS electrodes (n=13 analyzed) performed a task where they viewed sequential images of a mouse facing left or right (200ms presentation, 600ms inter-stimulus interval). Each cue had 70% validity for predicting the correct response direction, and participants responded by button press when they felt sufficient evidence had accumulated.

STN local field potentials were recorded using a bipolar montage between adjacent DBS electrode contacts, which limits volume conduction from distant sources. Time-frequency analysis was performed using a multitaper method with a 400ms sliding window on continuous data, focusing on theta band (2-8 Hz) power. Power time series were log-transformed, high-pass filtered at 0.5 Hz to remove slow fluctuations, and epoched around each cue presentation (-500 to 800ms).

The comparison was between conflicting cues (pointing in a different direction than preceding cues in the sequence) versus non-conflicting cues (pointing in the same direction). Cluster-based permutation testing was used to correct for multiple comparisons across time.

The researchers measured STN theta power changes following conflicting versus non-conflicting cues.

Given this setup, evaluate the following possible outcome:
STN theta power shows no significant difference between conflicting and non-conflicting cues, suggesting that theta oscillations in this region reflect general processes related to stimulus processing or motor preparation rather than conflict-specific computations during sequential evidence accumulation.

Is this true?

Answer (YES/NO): NO